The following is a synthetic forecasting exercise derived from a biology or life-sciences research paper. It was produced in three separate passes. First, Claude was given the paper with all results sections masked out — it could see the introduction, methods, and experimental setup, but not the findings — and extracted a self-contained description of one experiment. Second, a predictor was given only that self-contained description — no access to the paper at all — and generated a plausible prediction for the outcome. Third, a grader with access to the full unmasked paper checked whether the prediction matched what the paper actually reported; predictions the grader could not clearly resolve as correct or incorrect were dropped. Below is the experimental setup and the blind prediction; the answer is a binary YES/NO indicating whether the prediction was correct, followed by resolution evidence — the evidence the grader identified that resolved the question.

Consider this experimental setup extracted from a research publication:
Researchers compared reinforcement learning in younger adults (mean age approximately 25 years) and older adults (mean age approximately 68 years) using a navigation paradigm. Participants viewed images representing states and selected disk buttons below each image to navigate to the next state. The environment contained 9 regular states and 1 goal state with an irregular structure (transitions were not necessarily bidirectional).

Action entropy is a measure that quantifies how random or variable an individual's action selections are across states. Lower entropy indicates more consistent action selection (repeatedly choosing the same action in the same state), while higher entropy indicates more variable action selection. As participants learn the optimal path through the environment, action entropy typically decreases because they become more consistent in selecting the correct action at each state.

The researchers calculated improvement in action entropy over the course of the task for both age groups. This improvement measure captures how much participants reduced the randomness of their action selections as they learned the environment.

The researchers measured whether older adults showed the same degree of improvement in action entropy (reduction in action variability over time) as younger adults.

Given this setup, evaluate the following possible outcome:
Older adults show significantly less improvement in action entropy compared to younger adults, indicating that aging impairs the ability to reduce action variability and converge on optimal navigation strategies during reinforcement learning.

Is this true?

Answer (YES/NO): YES